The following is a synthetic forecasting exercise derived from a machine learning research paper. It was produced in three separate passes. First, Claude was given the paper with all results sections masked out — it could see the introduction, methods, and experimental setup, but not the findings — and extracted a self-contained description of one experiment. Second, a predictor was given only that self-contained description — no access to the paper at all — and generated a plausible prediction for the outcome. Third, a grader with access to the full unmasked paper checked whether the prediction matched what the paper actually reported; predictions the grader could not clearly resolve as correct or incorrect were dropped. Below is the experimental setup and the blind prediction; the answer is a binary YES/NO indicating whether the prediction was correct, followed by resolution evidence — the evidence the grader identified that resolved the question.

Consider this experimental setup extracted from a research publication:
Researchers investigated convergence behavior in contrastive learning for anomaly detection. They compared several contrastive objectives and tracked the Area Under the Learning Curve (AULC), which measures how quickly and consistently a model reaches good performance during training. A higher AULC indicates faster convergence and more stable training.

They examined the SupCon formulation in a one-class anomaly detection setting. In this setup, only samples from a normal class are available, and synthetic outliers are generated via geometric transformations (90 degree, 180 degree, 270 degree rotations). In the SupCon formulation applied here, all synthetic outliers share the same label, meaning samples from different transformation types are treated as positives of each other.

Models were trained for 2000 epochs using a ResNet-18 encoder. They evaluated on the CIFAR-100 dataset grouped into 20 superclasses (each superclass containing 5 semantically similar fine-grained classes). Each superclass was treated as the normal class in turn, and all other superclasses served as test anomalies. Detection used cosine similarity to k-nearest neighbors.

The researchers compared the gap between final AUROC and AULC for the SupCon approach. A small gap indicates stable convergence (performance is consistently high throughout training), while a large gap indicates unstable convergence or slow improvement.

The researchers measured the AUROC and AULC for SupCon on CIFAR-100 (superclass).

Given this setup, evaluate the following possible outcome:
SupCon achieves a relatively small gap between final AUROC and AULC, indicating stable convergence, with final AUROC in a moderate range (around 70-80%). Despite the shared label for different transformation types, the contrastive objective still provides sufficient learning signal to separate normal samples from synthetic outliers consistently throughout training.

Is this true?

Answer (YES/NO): NO